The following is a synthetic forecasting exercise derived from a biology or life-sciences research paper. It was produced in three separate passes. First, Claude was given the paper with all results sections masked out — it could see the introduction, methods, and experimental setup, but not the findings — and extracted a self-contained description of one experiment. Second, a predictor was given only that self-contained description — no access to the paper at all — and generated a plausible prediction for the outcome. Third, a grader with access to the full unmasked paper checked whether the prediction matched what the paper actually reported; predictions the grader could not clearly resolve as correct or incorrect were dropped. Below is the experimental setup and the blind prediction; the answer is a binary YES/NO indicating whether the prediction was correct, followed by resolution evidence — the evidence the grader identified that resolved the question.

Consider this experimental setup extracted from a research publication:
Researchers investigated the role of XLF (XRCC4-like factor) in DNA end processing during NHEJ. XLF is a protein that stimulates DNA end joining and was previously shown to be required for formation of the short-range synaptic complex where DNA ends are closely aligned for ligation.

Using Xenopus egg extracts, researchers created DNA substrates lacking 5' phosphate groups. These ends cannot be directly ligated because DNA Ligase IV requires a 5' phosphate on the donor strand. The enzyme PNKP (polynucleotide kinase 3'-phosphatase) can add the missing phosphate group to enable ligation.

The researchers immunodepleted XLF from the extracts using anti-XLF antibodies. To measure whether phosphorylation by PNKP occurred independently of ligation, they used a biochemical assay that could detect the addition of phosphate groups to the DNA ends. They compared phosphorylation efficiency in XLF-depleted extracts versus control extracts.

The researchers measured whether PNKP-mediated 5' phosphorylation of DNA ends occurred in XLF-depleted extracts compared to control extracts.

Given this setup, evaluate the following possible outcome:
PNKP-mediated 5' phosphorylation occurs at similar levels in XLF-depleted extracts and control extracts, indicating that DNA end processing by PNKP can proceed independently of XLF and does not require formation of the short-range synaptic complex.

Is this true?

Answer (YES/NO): NO